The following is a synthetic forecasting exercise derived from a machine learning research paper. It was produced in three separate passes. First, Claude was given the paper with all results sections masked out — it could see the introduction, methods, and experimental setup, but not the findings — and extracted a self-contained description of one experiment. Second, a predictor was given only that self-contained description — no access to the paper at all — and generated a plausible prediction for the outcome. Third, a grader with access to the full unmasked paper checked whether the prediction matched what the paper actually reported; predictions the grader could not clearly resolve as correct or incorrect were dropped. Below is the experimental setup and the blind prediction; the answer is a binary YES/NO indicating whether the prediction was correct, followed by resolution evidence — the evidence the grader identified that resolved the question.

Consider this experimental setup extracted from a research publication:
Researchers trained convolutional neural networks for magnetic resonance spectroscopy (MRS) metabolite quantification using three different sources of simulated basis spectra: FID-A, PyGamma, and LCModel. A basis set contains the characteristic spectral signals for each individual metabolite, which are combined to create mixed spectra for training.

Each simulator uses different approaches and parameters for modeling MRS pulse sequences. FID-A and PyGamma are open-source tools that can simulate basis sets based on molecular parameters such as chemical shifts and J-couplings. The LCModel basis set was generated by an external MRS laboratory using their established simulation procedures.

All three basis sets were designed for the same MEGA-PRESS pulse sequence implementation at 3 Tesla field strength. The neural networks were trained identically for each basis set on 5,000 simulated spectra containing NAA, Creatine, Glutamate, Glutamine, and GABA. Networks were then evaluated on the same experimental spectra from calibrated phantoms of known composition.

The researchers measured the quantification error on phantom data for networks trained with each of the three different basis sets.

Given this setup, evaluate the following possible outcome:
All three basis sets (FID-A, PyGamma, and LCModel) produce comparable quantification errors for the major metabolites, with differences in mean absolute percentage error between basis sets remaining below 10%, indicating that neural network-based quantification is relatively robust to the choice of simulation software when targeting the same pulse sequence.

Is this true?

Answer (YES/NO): NO